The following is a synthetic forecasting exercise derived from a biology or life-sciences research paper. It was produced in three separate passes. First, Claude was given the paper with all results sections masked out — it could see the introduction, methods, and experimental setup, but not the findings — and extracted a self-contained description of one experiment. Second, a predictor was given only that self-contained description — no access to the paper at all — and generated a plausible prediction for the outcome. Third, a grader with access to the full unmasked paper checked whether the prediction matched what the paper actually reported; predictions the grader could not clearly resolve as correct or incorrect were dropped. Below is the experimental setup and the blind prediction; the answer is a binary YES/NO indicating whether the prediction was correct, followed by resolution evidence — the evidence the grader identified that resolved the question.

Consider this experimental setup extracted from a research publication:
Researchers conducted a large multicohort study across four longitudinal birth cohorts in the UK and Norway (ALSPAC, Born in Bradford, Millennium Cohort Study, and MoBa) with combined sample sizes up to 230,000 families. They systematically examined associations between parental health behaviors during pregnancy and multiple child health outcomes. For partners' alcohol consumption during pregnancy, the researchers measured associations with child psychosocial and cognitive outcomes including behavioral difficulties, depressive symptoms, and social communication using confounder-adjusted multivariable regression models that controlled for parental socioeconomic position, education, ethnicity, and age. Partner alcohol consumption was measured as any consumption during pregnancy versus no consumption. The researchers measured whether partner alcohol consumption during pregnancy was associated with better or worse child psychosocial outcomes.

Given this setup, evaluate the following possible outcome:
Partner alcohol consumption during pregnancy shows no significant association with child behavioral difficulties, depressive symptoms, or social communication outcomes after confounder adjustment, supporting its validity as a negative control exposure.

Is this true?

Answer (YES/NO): NO